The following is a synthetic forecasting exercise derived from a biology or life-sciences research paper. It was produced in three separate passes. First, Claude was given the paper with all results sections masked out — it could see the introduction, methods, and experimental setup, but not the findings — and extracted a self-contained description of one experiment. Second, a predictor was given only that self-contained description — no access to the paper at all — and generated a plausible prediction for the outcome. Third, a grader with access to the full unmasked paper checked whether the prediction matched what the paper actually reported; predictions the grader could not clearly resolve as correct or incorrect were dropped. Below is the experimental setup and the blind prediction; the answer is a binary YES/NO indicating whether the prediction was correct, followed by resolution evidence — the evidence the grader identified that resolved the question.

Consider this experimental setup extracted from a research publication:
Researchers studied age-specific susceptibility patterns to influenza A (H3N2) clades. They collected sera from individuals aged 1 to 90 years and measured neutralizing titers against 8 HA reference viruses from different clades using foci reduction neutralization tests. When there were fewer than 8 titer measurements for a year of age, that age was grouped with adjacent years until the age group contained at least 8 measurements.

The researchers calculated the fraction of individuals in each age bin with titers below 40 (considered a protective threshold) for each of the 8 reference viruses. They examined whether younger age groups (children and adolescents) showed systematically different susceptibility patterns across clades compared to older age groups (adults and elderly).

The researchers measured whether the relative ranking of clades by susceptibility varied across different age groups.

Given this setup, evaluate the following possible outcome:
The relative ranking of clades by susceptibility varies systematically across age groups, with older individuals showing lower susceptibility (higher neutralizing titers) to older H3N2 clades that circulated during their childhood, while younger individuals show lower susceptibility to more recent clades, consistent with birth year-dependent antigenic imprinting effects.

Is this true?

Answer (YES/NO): NO